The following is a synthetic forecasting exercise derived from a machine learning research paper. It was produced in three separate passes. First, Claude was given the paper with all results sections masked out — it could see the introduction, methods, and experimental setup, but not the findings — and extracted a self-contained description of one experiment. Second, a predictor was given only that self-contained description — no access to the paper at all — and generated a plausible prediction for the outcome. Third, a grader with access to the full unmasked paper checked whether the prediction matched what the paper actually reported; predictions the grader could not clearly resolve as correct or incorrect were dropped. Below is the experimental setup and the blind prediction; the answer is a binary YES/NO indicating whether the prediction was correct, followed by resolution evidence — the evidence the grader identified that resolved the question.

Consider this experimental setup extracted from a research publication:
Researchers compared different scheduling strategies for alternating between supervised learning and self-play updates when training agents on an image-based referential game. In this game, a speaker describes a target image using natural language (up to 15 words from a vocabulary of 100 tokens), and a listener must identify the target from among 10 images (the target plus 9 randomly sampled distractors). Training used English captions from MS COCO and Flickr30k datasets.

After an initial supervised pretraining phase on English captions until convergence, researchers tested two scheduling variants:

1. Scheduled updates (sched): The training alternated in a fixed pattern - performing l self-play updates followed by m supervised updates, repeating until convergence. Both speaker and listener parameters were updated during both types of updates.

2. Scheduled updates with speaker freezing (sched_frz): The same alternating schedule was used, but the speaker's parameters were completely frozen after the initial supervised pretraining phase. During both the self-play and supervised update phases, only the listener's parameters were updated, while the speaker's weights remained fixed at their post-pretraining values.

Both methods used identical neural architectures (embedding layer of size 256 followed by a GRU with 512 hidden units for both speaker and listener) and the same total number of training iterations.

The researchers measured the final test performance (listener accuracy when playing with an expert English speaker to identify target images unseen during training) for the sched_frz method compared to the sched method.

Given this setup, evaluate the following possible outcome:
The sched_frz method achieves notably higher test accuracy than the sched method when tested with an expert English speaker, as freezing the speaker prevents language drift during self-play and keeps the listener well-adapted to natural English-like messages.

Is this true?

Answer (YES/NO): NO